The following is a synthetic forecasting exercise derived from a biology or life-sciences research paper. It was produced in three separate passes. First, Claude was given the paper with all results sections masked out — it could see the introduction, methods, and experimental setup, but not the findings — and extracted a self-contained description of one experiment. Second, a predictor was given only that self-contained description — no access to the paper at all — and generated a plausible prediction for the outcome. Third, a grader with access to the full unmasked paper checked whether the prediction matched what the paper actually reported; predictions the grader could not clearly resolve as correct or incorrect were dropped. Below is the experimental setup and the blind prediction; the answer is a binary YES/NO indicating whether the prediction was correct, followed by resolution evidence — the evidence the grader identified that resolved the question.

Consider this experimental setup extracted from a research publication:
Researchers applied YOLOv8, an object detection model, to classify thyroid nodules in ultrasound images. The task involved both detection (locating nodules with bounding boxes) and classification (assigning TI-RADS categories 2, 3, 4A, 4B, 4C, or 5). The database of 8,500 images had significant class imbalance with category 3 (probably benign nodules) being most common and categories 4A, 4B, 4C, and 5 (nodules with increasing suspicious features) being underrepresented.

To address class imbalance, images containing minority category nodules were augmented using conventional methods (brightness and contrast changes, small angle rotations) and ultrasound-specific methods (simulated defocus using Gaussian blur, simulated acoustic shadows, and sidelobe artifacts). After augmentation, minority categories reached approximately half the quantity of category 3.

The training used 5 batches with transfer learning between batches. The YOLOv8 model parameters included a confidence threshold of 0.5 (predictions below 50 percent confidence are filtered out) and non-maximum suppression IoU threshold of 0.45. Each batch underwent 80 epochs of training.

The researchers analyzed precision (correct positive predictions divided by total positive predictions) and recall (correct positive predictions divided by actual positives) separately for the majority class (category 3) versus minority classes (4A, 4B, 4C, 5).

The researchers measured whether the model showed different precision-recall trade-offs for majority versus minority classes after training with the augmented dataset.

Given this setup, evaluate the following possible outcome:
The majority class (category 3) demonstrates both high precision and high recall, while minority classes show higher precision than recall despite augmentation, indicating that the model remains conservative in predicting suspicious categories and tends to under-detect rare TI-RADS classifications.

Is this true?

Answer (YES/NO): NO